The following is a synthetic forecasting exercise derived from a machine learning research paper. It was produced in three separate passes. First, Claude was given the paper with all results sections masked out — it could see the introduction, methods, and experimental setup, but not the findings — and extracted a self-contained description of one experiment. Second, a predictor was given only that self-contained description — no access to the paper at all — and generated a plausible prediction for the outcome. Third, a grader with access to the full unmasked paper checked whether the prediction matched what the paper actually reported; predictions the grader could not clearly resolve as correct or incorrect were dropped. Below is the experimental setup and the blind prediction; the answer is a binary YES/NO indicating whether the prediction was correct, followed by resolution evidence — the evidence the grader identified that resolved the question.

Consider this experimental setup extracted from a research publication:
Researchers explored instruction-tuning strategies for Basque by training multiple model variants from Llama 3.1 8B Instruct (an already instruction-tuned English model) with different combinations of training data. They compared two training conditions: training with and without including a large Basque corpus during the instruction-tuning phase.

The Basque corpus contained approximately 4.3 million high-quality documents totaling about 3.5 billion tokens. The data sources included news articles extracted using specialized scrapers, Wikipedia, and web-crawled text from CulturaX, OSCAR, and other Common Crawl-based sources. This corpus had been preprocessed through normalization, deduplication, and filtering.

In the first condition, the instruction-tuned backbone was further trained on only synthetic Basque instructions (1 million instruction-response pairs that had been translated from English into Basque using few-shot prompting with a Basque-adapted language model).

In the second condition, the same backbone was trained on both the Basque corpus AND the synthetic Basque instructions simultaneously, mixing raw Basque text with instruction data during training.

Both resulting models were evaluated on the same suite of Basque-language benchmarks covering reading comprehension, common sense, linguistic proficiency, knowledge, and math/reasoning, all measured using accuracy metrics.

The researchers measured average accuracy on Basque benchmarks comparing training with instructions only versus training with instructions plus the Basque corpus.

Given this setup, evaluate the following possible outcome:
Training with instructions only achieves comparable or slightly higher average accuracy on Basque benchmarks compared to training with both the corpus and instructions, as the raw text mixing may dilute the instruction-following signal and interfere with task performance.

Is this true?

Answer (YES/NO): NO